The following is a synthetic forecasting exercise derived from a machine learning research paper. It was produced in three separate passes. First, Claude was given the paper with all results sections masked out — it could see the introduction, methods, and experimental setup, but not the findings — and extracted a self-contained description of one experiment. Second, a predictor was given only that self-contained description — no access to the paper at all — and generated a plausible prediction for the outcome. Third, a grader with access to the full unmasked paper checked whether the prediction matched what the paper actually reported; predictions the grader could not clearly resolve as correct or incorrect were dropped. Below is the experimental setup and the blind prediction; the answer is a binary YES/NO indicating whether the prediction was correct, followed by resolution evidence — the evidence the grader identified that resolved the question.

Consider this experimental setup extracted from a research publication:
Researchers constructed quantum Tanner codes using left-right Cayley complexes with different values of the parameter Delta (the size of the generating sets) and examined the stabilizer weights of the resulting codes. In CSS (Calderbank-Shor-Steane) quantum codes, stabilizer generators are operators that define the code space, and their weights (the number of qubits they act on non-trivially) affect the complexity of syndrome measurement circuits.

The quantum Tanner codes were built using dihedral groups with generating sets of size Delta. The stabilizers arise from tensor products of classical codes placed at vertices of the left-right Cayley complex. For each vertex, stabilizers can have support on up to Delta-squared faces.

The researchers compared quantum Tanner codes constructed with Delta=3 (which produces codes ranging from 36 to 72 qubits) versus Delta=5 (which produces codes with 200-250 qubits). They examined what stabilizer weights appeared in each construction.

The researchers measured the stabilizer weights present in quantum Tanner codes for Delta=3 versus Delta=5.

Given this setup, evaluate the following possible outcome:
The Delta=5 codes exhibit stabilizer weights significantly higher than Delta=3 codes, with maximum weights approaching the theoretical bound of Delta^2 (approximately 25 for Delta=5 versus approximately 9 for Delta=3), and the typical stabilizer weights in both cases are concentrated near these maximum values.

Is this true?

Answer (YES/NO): NO